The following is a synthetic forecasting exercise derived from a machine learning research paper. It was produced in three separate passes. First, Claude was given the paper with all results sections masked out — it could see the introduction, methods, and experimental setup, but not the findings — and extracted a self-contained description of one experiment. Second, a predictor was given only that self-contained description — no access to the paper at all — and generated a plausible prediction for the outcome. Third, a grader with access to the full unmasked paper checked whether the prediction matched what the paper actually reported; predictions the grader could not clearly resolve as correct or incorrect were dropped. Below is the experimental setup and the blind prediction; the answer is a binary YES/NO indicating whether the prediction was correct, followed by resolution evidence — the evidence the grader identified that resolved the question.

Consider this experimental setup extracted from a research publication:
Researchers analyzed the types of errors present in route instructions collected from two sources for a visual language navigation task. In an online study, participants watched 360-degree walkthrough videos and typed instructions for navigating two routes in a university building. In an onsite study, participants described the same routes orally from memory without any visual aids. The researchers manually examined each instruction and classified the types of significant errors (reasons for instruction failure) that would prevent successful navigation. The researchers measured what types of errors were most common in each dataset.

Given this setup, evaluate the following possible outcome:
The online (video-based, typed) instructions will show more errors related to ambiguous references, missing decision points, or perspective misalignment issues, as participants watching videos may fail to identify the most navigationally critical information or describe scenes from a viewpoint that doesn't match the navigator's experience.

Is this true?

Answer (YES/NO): NO